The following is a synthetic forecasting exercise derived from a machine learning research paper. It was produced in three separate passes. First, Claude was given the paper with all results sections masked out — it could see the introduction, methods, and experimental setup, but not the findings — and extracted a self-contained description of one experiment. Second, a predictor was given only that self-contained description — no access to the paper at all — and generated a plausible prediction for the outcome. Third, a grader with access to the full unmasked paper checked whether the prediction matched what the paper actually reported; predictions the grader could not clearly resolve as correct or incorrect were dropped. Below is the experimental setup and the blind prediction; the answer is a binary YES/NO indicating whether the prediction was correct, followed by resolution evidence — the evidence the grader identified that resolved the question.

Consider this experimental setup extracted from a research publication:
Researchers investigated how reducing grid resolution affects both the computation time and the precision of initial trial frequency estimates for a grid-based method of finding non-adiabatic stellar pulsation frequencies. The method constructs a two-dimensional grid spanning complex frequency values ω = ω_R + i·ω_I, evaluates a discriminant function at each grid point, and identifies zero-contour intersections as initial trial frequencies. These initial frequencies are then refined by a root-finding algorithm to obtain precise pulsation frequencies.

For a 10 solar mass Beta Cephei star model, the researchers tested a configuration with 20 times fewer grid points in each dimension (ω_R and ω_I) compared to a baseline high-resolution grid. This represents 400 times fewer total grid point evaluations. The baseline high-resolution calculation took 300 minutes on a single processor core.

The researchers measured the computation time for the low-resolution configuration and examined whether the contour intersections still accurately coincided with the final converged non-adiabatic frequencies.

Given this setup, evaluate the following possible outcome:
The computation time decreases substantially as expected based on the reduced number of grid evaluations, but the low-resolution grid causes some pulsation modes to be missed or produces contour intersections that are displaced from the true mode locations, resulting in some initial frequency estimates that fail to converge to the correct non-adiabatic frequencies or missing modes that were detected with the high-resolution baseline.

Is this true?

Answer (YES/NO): NO